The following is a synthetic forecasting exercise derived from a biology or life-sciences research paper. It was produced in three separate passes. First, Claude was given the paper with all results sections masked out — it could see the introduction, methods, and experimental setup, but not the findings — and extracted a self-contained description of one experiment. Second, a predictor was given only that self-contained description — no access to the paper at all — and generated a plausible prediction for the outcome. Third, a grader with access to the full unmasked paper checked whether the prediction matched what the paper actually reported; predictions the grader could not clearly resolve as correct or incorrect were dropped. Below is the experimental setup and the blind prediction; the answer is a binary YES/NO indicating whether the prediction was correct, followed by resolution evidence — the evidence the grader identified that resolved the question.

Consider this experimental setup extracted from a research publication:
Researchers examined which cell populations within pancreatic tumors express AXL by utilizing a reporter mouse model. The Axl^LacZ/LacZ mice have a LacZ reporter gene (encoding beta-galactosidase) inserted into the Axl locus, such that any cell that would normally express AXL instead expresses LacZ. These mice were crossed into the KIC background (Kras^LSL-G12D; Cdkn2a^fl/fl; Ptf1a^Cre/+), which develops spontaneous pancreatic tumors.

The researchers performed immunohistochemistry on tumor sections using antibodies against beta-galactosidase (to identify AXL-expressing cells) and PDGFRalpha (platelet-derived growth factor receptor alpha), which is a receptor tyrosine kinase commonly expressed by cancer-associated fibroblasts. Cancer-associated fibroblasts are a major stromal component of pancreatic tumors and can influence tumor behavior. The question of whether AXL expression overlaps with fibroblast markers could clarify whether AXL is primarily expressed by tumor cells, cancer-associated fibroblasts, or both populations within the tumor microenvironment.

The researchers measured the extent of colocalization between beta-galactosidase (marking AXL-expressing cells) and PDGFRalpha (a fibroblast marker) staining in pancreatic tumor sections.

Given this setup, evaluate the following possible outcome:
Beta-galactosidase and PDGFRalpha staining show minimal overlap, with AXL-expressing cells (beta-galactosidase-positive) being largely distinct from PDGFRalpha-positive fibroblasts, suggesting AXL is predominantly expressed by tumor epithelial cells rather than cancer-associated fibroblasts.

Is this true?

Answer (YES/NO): NO